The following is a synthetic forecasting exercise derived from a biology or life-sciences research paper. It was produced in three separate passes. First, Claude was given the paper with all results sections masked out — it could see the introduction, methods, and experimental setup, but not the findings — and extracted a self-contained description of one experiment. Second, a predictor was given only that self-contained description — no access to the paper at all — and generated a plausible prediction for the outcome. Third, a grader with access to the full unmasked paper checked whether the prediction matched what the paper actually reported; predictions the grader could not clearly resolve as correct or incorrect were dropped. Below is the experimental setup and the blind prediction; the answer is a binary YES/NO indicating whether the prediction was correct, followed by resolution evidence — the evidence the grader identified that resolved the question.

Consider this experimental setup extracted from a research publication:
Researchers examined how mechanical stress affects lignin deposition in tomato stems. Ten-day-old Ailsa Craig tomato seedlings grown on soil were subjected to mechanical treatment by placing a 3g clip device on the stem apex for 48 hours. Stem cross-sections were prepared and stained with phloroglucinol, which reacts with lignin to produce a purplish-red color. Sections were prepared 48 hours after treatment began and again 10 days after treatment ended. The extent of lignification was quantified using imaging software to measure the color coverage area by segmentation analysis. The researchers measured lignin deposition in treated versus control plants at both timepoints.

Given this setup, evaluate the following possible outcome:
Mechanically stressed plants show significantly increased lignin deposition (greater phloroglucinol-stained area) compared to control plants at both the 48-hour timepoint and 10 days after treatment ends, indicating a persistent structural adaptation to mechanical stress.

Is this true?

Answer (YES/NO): YES